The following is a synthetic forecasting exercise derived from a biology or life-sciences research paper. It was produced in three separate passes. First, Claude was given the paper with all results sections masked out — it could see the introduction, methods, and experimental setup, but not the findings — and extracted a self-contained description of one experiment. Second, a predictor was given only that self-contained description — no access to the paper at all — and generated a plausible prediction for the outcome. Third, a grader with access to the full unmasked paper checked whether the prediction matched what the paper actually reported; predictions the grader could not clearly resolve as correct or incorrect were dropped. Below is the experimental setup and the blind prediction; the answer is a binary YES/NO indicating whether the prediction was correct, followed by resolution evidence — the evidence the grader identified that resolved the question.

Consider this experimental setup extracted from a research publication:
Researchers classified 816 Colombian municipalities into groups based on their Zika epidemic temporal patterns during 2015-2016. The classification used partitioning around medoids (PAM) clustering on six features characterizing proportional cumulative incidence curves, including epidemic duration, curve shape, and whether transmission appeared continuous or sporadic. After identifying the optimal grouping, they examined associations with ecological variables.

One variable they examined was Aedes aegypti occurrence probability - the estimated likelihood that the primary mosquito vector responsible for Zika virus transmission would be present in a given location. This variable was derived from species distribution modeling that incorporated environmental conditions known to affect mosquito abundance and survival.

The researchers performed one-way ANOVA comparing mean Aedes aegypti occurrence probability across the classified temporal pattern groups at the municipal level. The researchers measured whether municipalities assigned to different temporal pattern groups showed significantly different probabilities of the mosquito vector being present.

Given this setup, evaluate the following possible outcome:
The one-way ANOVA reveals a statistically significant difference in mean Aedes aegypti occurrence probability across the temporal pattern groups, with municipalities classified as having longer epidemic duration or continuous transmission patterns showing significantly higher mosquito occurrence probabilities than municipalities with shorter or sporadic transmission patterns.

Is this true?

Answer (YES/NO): YES